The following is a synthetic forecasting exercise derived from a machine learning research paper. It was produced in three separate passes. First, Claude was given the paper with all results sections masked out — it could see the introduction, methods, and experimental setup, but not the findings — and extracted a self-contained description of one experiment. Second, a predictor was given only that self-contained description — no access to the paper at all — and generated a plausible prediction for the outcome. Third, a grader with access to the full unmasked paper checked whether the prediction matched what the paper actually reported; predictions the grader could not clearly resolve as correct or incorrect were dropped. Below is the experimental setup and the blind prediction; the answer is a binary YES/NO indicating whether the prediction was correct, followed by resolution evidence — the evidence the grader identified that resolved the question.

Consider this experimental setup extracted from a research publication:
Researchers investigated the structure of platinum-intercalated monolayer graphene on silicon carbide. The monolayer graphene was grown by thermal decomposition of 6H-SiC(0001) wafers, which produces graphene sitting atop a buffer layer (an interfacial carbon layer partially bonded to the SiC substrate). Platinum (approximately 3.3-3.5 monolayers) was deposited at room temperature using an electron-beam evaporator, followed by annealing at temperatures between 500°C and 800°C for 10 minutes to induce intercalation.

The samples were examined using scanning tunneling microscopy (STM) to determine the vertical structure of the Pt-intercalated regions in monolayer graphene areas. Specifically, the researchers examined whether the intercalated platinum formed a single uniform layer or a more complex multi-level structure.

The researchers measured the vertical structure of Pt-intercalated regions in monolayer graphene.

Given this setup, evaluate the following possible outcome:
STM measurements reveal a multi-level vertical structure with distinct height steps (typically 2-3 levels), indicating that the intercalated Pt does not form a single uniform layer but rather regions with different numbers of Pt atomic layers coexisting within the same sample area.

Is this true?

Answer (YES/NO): YES